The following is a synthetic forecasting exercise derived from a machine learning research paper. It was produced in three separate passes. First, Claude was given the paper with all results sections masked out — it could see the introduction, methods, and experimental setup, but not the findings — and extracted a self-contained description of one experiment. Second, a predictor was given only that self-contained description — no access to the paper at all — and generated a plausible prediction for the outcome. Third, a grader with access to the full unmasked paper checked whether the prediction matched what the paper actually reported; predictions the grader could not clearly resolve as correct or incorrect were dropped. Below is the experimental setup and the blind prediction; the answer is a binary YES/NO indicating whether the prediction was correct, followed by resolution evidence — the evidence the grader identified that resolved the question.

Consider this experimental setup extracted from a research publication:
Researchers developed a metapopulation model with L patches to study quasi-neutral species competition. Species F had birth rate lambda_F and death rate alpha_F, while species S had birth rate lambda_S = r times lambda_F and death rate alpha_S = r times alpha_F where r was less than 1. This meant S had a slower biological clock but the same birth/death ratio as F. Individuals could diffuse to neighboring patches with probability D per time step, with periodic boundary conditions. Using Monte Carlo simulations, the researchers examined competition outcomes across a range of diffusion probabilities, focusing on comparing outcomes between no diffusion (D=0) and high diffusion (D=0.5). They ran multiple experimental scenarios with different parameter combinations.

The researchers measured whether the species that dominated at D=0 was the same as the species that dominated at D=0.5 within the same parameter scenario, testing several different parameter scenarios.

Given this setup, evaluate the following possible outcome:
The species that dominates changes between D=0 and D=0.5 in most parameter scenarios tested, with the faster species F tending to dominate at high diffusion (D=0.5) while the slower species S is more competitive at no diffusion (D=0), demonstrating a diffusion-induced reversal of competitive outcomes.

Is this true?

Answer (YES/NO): NO